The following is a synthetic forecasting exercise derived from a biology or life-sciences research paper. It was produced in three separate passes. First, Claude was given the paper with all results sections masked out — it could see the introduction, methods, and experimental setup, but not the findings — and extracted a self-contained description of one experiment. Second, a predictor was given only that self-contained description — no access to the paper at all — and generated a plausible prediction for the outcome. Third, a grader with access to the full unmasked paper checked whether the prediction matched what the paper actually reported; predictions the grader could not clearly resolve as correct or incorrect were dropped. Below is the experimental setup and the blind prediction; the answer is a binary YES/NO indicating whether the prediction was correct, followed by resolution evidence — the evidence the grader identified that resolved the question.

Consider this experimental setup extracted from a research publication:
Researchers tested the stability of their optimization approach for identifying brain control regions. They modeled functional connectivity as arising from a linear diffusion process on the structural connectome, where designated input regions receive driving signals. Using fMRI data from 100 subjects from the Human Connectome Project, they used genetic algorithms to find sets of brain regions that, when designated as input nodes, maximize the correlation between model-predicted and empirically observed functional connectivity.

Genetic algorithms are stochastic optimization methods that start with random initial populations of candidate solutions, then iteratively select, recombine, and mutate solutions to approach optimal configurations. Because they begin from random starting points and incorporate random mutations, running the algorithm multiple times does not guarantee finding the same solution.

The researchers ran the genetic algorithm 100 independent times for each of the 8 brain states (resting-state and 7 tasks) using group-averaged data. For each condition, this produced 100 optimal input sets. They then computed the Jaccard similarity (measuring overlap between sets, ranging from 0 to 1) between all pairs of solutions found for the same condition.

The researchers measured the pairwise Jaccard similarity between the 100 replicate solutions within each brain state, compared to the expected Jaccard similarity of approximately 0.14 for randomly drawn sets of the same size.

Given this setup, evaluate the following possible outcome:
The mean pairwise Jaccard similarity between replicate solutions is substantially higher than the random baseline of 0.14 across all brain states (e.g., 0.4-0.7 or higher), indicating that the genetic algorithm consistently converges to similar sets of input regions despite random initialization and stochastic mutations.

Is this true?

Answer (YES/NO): YES